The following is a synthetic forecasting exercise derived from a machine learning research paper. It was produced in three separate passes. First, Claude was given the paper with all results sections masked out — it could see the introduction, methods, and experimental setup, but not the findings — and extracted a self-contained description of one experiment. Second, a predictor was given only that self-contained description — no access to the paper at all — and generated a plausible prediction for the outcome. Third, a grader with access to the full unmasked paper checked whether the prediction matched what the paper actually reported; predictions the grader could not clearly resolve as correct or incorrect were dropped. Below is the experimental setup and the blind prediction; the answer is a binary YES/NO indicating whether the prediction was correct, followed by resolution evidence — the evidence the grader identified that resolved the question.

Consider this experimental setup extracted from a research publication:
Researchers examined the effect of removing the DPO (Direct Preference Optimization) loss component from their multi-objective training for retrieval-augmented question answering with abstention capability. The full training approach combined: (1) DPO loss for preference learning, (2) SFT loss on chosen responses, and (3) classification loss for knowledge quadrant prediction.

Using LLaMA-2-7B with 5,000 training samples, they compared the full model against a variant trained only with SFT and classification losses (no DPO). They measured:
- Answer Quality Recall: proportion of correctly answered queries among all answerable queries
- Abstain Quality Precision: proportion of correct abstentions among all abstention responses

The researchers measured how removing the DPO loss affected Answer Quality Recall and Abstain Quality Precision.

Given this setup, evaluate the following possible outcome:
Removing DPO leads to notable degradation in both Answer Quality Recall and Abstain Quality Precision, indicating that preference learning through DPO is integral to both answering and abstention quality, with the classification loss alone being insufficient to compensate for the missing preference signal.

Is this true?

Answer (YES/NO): YES